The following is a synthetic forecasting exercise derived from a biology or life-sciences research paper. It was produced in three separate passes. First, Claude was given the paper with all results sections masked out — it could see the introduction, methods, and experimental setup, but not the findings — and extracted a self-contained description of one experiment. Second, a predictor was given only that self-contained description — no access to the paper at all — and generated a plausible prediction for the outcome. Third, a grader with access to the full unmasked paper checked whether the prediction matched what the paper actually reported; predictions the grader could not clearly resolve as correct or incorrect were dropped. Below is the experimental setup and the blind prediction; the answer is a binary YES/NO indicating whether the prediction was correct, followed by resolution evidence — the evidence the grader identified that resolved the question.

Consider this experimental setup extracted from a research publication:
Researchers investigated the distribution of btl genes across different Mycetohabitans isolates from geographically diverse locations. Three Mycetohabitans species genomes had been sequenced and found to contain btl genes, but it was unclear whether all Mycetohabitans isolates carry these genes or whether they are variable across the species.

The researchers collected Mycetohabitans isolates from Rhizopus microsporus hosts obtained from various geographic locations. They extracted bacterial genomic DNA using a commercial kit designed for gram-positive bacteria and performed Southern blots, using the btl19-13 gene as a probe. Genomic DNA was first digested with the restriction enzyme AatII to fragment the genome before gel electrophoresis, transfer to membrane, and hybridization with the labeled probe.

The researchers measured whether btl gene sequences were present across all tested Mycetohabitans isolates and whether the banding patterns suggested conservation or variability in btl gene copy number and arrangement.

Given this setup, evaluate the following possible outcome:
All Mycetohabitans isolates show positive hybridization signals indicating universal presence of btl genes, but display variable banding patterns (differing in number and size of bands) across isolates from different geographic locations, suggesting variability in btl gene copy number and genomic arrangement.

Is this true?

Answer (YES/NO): YES